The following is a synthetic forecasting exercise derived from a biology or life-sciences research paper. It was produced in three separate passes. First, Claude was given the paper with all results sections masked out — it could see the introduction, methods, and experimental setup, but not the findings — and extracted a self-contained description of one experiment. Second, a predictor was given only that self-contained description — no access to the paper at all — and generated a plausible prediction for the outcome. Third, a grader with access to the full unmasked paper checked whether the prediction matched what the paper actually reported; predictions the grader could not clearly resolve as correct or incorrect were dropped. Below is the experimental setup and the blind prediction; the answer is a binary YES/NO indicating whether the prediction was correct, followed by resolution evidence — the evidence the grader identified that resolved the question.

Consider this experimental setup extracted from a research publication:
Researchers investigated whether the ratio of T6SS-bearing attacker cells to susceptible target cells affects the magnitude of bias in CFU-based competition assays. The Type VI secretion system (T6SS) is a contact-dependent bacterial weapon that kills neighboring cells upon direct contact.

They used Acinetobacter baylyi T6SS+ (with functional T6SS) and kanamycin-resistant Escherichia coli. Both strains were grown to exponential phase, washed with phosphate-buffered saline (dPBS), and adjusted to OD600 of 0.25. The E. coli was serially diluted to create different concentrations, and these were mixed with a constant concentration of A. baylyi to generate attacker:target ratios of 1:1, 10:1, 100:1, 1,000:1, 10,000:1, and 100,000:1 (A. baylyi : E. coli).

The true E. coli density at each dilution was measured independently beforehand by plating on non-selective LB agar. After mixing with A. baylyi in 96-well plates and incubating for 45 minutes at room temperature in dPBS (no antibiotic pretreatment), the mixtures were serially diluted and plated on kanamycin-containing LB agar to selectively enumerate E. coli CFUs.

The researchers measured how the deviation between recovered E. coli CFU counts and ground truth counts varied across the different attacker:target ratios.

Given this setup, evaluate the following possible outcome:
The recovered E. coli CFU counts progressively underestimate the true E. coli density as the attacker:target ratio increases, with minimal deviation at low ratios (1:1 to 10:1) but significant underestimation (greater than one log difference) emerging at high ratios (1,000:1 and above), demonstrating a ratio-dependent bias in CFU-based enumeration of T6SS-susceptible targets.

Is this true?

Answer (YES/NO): NO